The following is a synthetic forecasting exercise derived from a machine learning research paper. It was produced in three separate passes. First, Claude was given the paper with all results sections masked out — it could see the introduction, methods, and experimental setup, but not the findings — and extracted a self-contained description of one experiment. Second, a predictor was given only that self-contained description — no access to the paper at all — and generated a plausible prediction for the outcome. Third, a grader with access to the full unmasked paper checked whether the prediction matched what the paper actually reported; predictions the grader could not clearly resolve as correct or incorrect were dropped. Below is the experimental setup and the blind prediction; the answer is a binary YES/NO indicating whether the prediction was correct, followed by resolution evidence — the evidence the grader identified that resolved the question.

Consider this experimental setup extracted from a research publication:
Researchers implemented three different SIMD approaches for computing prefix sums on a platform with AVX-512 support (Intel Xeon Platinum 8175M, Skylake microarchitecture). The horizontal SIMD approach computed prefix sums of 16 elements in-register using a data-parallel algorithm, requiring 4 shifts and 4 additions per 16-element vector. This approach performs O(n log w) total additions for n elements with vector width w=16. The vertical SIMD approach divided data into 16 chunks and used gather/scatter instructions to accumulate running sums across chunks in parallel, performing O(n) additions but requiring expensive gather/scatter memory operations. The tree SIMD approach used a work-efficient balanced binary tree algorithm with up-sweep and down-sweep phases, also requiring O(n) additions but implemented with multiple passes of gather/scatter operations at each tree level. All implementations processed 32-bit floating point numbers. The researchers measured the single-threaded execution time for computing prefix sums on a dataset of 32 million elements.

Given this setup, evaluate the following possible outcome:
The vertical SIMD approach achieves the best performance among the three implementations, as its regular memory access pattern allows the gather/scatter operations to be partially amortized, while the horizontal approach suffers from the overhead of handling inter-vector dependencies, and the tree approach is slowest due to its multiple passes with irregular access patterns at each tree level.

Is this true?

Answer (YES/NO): NO